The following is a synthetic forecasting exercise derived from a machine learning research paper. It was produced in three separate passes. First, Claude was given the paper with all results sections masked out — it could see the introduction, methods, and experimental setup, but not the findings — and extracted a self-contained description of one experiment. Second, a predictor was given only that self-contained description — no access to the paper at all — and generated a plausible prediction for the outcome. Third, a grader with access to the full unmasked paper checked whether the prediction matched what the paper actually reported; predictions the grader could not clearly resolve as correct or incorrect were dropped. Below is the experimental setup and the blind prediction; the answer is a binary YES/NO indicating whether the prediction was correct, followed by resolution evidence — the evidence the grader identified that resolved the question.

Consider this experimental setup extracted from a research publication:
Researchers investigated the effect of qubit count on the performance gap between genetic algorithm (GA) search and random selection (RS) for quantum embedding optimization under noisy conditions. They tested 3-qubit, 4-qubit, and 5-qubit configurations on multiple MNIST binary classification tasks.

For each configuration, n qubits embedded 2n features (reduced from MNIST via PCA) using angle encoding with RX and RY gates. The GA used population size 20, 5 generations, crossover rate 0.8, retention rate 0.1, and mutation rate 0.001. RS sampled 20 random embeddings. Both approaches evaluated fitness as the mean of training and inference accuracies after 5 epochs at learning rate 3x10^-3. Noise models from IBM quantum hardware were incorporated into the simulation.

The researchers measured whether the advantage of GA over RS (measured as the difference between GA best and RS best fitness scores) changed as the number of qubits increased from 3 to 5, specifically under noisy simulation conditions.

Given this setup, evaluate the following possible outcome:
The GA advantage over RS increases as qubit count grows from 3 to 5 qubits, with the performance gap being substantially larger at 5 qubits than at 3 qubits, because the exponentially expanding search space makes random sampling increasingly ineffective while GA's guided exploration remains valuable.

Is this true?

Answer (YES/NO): NO